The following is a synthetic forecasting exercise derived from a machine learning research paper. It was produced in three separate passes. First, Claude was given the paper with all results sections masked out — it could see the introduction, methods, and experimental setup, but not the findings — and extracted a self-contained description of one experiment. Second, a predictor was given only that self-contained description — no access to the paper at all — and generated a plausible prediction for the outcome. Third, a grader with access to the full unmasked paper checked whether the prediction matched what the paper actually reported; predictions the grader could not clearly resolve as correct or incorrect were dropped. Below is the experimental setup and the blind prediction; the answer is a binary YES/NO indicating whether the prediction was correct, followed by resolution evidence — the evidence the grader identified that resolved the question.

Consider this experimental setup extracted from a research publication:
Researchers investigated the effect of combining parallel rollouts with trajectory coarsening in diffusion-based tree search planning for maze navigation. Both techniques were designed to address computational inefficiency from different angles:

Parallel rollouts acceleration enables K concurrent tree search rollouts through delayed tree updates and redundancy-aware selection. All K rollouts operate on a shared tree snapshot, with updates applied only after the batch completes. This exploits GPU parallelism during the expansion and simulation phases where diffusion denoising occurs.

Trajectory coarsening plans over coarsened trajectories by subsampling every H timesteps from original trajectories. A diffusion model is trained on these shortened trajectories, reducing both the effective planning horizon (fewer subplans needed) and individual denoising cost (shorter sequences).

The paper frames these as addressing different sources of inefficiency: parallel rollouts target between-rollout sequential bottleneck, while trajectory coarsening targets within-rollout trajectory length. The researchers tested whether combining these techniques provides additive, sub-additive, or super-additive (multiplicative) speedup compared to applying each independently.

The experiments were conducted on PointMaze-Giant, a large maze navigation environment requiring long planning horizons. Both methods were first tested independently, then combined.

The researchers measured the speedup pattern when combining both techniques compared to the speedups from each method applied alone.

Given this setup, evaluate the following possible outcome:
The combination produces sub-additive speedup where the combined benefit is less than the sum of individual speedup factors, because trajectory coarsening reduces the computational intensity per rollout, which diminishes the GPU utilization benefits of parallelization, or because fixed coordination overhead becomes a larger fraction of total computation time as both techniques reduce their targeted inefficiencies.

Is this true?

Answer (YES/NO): NO